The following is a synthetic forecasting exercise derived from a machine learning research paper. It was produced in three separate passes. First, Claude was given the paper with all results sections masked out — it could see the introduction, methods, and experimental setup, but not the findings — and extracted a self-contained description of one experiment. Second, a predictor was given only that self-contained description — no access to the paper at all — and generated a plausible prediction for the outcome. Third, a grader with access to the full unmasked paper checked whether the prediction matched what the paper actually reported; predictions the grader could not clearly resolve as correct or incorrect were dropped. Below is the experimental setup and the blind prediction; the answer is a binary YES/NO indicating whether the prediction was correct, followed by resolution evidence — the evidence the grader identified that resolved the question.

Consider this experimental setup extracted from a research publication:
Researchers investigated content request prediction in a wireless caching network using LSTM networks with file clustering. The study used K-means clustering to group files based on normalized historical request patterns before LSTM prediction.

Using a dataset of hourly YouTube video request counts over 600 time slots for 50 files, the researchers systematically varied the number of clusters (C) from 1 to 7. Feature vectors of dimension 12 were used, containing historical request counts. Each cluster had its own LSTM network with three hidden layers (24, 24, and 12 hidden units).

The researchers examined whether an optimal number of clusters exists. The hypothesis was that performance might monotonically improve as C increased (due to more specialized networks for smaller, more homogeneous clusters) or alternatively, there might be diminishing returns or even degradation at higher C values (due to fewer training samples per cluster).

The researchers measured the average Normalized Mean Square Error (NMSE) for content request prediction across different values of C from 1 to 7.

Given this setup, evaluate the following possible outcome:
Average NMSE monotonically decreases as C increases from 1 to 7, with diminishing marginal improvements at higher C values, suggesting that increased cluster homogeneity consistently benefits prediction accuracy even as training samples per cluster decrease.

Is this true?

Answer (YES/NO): NO